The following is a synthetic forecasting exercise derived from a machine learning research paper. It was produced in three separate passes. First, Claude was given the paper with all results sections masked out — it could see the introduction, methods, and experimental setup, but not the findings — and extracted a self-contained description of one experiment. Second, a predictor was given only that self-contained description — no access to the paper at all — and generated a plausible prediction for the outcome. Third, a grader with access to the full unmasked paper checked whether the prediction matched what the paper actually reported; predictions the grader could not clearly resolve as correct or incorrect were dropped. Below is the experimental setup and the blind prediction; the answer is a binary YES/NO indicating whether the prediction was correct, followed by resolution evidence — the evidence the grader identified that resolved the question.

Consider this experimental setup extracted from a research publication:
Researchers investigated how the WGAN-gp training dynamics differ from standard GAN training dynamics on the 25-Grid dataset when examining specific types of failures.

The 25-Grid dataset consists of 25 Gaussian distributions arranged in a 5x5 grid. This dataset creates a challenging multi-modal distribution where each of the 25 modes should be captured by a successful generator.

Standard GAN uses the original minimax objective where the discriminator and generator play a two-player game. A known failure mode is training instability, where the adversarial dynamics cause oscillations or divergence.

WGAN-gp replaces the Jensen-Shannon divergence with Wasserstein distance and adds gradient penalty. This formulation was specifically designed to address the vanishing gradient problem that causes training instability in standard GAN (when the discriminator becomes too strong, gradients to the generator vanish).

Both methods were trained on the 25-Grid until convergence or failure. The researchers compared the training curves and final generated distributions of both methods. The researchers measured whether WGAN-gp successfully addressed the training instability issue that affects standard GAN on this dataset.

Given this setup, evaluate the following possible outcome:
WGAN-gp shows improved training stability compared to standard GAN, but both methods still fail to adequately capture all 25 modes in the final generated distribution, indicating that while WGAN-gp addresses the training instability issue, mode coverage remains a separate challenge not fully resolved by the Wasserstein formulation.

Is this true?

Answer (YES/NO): YES